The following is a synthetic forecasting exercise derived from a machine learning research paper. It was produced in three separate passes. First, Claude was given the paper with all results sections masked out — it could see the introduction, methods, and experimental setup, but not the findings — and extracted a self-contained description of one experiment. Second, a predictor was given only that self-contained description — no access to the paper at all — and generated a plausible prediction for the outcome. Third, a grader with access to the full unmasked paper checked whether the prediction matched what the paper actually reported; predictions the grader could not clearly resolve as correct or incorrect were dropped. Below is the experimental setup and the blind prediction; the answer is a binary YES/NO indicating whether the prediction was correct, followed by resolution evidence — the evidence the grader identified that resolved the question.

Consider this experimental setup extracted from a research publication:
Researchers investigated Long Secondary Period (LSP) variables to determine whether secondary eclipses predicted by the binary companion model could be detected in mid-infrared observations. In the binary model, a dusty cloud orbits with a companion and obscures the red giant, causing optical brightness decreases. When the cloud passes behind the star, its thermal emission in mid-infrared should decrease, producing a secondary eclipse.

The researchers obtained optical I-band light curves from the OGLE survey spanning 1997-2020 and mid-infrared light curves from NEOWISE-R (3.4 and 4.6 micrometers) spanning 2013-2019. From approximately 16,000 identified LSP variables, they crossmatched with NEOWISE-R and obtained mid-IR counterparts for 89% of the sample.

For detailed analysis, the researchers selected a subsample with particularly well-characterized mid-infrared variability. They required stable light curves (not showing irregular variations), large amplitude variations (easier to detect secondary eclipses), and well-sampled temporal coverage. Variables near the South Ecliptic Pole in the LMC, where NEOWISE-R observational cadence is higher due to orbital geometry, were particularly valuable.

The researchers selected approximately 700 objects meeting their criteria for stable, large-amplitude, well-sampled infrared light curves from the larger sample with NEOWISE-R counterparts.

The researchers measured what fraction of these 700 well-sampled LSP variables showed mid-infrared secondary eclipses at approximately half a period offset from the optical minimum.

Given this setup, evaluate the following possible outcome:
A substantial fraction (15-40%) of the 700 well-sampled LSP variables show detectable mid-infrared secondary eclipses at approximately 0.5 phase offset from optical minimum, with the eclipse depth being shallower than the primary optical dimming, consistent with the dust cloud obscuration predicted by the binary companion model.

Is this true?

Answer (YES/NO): NO